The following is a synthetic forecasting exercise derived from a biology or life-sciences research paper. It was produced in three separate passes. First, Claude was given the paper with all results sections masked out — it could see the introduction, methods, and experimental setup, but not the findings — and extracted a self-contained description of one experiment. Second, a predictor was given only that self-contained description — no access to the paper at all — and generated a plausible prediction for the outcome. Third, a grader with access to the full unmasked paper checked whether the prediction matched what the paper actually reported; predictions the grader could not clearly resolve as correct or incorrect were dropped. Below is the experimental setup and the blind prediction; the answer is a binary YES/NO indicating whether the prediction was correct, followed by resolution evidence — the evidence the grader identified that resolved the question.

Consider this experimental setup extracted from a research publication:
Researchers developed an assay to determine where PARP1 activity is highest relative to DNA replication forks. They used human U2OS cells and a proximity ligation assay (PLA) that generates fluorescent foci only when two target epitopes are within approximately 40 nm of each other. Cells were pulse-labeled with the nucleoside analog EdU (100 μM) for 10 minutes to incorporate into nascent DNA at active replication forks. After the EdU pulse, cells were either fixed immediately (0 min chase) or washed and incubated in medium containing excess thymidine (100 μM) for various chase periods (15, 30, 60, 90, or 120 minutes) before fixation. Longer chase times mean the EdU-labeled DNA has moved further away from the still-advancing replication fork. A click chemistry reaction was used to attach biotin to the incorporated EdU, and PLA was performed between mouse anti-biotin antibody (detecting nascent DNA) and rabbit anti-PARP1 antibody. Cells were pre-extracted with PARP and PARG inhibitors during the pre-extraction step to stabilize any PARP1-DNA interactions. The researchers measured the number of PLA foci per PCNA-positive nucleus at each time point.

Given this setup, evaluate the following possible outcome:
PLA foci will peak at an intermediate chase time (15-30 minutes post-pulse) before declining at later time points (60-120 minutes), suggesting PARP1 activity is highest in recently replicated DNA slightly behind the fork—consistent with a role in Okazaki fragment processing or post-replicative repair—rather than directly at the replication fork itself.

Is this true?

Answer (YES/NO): NO